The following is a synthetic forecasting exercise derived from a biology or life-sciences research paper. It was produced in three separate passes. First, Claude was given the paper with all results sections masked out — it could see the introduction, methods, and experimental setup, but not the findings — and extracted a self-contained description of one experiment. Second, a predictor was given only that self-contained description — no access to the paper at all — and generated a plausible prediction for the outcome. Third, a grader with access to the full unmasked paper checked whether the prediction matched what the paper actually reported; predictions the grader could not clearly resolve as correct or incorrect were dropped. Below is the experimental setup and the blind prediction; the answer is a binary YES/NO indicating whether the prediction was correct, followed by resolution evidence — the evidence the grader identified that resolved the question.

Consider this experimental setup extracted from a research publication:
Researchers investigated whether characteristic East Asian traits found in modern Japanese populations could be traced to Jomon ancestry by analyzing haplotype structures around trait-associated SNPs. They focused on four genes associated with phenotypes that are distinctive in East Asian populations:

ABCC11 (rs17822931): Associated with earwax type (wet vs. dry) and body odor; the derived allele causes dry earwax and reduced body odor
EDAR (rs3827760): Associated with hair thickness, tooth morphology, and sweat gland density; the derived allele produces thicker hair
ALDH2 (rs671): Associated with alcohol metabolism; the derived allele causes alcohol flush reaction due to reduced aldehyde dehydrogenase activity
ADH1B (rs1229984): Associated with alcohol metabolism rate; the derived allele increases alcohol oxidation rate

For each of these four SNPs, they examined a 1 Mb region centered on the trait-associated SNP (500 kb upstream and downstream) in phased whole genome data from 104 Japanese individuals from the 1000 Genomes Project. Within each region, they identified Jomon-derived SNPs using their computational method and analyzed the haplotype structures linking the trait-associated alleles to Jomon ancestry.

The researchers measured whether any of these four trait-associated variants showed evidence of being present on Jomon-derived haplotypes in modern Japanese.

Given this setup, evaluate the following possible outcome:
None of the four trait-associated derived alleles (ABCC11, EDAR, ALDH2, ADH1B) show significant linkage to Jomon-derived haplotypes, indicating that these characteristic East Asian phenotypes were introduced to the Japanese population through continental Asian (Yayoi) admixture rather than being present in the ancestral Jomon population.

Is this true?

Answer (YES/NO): NO